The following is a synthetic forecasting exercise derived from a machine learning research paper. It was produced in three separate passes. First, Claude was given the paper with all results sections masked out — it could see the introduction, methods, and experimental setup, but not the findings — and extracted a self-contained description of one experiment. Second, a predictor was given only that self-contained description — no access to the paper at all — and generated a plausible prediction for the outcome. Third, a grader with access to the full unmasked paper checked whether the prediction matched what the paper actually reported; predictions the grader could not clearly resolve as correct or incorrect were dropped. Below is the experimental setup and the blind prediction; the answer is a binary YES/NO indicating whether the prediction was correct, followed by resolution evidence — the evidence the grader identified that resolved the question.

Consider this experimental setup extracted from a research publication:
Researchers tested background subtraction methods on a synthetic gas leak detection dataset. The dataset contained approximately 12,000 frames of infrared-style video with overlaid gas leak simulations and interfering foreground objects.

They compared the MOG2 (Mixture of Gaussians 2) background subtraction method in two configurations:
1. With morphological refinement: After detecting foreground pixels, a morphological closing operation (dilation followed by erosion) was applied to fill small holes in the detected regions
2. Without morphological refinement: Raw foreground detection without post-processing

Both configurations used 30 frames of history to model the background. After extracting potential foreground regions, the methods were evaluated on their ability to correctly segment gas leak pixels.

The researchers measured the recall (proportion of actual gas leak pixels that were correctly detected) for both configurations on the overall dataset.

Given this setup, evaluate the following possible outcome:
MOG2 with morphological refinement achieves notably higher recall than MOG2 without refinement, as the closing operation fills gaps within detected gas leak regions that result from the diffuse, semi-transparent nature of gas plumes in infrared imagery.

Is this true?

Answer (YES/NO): YES